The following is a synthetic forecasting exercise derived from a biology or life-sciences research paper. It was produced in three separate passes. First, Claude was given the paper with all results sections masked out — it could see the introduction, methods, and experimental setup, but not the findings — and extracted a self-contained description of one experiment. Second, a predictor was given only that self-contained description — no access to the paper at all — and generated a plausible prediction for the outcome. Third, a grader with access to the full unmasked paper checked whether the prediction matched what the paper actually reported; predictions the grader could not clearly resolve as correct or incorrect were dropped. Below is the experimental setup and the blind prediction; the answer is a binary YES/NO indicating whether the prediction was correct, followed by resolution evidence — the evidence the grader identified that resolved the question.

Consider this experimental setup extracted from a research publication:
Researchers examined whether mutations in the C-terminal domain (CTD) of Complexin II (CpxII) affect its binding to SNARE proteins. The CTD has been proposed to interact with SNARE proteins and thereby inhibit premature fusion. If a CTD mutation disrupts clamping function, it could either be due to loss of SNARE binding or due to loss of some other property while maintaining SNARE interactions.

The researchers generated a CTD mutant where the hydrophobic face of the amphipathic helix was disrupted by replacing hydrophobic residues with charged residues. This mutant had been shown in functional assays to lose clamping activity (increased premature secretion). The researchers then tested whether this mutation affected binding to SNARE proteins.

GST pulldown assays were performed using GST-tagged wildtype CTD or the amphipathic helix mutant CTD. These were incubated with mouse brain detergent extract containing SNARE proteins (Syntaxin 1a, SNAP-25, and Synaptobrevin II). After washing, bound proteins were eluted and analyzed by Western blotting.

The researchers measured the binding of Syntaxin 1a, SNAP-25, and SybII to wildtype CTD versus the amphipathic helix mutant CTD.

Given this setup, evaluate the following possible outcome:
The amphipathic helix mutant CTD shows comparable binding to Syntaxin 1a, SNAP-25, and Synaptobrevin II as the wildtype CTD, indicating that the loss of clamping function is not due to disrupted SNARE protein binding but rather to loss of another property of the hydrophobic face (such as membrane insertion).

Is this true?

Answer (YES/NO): NO